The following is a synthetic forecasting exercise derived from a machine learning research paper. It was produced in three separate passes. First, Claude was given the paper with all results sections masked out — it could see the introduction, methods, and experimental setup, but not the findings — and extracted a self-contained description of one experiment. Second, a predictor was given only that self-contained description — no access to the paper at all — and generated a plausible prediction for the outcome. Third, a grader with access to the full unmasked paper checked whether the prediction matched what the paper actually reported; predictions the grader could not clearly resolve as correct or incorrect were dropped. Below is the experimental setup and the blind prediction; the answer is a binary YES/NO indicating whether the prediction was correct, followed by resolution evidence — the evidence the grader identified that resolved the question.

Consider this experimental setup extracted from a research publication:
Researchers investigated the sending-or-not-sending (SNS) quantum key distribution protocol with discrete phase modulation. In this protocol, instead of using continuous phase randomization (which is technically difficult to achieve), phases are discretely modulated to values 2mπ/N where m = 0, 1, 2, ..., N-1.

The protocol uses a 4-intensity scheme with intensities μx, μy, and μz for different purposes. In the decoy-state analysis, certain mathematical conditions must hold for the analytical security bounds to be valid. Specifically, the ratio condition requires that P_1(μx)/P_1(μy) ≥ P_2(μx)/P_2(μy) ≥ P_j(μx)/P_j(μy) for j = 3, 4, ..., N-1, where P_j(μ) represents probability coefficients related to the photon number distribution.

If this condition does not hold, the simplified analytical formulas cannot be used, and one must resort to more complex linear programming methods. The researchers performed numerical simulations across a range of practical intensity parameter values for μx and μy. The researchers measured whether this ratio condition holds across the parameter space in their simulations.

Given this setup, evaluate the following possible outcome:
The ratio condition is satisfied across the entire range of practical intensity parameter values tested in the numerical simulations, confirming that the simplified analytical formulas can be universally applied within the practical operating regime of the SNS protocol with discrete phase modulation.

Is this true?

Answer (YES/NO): YES